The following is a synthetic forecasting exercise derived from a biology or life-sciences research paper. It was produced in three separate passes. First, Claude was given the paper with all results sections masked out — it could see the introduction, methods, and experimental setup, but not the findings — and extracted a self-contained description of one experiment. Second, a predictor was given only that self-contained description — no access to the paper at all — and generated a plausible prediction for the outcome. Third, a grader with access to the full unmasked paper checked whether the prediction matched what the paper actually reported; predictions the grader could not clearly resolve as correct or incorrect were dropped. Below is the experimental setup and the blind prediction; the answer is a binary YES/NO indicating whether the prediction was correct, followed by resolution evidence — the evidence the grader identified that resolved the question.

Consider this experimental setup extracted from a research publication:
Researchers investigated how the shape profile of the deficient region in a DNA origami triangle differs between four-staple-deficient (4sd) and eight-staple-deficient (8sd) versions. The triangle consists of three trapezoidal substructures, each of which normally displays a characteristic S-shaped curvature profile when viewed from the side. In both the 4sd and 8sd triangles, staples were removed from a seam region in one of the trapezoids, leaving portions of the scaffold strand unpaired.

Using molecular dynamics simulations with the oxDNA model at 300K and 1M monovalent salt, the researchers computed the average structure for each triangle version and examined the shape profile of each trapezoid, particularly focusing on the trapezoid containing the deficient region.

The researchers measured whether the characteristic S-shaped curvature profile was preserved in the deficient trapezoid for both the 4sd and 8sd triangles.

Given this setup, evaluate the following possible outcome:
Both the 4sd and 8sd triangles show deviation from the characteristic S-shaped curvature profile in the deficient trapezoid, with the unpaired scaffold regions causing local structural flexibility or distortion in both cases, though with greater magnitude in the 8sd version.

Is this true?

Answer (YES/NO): NO